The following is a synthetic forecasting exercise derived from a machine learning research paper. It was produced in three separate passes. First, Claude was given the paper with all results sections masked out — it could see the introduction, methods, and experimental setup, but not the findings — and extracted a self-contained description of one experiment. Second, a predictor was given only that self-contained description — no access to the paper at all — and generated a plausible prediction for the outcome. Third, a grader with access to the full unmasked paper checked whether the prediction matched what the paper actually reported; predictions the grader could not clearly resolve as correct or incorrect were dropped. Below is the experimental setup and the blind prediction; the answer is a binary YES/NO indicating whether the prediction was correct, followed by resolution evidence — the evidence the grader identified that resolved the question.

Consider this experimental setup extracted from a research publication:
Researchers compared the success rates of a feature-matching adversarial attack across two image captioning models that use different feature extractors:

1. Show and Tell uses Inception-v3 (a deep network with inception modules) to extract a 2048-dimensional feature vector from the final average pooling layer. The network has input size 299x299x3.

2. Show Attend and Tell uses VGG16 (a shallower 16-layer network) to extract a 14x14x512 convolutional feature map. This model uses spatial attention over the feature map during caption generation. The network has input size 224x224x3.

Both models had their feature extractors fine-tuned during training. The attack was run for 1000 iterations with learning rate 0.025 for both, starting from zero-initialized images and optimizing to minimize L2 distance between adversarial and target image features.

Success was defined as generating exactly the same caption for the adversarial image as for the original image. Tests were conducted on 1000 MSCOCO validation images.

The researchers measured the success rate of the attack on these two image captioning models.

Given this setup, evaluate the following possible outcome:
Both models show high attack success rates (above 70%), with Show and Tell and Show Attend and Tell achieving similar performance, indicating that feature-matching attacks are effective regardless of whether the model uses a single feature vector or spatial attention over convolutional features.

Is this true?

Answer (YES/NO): YES